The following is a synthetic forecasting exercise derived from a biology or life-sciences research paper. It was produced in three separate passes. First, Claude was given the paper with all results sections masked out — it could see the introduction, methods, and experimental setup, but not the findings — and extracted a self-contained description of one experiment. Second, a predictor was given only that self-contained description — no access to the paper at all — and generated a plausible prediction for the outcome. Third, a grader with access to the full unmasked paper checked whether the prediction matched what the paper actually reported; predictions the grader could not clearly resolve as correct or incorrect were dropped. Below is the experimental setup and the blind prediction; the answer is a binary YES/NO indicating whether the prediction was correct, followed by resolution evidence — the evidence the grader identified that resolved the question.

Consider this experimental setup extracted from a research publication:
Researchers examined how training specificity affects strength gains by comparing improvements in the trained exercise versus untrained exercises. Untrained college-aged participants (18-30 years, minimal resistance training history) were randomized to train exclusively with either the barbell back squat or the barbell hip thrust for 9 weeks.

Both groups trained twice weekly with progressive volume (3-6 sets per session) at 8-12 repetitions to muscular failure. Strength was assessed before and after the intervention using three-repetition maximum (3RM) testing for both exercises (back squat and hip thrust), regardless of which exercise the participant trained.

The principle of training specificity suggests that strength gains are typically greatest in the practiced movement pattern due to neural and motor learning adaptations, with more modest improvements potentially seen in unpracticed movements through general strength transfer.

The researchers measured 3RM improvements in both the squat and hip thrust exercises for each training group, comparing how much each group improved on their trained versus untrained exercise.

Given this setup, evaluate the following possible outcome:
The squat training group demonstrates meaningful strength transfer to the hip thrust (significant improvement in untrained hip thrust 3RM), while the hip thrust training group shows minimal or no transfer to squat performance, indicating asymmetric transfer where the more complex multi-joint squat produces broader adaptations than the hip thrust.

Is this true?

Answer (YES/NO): NO